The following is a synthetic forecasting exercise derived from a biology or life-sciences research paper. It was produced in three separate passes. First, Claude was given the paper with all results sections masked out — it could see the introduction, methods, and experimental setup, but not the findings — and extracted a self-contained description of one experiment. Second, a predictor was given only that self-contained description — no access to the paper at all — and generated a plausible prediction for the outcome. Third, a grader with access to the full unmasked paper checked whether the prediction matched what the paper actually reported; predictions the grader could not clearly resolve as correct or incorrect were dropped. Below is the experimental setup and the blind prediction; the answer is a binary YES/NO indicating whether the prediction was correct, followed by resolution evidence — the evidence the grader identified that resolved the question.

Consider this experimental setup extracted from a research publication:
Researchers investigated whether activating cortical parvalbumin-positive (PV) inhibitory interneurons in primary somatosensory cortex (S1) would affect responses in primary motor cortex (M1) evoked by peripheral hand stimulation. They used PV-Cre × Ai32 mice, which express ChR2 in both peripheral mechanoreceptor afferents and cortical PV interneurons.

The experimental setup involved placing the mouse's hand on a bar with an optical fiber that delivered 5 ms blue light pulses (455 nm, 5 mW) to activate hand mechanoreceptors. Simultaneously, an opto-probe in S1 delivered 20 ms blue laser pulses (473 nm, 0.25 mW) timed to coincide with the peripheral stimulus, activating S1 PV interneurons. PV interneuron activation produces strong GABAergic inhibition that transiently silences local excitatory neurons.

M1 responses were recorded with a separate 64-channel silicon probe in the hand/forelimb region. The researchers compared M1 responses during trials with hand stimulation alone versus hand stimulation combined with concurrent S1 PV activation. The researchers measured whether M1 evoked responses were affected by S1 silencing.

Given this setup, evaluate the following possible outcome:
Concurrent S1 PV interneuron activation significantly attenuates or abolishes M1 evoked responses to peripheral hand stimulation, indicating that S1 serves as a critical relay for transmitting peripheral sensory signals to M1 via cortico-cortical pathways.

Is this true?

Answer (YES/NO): YES